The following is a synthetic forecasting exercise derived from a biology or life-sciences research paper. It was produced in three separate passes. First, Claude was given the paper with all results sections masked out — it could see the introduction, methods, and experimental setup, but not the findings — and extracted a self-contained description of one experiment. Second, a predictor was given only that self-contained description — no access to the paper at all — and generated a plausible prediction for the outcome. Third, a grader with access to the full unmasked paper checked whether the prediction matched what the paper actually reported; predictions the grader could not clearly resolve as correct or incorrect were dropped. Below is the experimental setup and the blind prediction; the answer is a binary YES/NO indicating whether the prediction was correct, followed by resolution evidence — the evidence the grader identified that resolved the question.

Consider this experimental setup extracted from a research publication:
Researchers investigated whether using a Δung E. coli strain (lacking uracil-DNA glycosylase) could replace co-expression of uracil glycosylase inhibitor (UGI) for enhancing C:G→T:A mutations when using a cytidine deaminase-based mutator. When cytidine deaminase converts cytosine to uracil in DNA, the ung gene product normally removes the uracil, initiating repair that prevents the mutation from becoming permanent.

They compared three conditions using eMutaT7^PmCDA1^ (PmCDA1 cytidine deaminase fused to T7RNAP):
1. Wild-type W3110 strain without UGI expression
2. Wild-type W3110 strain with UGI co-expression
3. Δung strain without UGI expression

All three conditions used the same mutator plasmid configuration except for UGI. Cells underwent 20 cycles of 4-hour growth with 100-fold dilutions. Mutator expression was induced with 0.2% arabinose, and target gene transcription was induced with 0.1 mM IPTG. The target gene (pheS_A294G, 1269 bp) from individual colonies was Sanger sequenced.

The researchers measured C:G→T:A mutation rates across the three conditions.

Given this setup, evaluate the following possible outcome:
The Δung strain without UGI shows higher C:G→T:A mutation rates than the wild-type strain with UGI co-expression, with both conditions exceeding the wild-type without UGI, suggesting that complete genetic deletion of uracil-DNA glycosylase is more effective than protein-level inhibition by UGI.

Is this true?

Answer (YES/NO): NO